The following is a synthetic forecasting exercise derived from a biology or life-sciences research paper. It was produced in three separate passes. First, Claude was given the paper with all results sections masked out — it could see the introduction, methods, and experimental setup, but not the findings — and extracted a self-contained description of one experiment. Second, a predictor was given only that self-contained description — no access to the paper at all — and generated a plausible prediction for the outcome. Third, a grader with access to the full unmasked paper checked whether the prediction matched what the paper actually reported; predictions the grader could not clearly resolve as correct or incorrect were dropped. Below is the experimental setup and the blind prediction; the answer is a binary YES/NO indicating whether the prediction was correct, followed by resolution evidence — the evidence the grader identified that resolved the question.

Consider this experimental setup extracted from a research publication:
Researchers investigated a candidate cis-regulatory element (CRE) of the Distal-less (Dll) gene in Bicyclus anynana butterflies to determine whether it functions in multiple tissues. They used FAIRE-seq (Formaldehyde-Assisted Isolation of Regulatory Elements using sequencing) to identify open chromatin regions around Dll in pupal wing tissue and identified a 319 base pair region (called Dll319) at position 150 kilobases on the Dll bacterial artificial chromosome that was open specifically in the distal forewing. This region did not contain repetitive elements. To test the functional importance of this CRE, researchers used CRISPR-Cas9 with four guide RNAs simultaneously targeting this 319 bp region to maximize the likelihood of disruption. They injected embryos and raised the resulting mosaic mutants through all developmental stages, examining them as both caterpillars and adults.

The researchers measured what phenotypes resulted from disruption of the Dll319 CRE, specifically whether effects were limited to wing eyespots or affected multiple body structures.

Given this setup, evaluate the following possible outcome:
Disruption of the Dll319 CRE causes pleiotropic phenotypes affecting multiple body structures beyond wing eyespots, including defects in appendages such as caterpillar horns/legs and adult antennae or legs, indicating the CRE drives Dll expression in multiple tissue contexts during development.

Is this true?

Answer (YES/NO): YES